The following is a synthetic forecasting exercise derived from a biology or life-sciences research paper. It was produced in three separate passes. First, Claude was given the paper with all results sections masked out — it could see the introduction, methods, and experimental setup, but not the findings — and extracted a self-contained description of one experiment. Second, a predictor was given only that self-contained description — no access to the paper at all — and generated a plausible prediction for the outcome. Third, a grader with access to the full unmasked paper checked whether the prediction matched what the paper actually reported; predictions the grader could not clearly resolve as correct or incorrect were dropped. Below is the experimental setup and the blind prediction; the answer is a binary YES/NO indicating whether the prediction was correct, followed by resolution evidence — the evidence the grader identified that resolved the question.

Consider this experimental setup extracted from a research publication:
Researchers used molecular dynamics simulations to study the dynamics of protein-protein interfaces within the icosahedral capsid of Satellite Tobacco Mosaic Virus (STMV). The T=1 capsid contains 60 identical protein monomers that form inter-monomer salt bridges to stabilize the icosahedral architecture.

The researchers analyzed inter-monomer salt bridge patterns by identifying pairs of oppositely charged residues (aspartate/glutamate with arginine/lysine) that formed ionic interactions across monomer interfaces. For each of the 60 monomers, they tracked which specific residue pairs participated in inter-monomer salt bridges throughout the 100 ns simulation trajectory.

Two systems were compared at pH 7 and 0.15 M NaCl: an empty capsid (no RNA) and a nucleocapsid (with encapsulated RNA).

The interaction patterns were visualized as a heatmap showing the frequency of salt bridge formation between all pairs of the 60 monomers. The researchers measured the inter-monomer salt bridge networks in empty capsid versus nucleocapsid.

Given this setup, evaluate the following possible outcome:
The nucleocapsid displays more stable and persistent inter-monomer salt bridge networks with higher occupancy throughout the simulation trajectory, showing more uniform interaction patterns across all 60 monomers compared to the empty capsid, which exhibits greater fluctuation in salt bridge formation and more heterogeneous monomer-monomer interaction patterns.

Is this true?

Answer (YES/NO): NO